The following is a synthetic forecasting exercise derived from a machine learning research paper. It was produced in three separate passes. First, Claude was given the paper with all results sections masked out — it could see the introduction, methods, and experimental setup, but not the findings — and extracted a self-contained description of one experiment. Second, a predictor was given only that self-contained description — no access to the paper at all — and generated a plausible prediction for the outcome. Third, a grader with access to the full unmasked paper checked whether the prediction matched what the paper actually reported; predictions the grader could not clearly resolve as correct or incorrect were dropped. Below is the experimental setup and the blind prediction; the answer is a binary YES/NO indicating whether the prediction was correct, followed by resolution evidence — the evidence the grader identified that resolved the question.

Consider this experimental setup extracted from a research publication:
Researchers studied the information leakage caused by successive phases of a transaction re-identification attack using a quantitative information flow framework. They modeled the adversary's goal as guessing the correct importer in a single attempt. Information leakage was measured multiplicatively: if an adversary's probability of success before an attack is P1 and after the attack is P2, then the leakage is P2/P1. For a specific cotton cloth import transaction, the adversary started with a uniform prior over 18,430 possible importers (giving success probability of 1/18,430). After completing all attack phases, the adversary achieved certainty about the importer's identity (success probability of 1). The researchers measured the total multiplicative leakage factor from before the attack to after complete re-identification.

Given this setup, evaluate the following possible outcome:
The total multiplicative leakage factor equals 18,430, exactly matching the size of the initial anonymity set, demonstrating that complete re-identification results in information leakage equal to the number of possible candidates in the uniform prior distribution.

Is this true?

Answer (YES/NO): YES